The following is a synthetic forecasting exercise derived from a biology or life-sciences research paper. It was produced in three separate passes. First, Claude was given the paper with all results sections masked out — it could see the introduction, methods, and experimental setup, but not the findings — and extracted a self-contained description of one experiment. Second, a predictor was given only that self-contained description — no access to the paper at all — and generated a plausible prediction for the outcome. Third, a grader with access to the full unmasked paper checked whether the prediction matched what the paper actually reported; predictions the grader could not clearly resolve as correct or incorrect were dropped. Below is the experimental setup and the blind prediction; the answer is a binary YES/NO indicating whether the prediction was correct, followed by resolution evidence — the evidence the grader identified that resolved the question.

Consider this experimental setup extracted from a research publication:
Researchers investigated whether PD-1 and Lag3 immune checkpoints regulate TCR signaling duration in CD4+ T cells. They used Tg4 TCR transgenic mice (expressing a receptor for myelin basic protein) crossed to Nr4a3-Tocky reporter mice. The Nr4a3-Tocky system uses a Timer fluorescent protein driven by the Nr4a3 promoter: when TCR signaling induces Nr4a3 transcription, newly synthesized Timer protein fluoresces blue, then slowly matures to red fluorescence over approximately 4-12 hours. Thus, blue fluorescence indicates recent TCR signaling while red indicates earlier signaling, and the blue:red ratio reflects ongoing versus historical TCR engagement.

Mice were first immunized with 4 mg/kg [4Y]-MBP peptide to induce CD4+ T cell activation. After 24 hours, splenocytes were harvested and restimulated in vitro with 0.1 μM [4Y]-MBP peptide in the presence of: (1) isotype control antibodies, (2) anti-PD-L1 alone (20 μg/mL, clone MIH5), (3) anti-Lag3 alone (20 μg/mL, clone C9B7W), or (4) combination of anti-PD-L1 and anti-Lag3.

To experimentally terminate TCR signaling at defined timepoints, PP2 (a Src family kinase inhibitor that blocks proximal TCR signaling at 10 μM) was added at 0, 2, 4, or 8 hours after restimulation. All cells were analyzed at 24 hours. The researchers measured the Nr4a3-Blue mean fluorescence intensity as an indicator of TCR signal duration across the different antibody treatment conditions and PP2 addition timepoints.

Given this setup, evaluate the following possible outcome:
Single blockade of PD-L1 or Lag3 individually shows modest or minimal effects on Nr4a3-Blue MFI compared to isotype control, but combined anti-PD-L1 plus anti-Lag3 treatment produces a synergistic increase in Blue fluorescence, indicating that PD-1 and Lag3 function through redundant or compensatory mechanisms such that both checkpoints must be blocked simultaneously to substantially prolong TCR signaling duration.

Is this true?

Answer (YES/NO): NO